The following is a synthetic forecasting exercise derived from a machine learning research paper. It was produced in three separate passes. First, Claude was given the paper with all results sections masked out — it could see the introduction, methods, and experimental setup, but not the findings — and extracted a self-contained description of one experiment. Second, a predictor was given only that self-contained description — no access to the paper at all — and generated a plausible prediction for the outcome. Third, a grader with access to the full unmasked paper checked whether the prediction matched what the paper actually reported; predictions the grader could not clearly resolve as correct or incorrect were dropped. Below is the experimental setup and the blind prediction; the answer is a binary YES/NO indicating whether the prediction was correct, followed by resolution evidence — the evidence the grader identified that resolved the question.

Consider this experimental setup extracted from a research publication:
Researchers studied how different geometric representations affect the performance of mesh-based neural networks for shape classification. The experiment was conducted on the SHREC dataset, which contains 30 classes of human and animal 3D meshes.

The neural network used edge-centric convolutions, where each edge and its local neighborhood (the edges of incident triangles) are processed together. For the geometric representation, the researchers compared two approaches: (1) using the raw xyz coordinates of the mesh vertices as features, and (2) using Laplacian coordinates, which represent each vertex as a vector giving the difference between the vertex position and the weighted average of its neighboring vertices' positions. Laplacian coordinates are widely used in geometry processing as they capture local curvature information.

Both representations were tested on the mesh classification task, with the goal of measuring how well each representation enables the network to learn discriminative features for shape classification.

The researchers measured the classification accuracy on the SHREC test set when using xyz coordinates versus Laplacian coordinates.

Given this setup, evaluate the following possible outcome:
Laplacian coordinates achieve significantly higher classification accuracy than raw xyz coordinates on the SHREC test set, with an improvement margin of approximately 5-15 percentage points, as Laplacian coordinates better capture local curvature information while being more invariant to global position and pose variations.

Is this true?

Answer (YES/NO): NO